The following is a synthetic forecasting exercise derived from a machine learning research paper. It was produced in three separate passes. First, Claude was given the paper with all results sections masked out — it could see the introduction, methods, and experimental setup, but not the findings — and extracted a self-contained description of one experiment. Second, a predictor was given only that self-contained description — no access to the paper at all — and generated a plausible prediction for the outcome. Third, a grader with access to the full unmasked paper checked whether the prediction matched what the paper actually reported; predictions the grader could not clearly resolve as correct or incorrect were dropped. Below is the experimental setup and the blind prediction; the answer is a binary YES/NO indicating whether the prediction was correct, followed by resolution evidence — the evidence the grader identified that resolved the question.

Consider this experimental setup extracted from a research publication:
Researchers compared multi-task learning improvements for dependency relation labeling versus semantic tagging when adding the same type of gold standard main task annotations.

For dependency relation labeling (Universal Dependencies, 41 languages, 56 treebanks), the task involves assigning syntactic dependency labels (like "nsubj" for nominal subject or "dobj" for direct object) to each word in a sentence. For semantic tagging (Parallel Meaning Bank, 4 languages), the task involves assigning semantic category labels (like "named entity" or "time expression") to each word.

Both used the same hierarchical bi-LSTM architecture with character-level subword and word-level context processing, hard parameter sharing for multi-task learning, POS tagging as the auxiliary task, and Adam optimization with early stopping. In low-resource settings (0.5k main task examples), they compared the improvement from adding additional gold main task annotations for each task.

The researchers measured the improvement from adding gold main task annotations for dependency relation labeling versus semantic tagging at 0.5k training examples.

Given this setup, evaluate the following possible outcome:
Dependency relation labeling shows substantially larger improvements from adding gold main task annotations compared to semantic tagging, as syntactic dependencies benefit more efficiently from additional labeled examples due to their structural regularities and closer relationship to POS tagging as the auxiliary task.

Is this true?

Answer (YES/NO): YES